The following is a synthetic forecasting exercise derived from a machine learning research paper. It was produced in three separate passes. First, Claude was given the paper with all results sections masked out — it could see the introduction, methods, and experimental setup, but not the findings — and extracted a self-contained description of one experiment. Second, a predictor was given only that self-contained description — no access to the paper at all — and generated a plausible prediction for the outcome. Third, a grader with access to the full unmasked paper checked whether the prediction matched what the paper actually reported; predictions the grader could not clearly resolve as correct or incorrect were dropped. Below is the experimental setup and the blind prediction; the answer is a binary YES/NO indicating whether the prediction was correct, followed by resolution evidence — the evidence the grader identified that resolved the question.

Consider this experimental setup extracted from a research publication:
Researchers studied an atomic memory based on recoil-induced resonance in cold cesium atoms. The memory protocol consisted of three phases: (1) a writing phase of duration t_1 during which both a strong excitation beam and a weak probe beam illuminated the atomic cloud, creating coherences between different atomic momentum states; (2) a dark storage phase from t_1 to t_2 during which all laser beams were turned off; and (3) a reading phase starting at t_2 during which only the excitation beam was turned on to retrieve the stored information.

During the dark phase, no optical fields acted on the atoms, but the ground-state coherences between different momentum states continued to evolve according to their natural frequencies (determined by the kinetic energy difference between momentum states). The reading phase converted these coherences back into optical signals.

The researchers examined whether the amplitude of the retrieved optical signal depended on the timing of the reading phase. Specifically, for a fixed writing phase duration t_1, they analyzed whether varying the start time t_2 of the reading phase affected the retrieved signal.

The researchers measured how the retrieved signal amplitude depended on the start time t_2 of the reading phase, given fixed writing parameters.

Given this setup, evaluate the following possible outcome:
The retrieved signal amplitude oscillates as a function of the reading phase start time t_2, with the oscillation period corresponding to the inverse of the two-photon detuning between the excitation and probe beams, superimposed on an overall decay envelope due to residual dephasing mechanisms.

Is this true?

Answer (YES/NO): NO